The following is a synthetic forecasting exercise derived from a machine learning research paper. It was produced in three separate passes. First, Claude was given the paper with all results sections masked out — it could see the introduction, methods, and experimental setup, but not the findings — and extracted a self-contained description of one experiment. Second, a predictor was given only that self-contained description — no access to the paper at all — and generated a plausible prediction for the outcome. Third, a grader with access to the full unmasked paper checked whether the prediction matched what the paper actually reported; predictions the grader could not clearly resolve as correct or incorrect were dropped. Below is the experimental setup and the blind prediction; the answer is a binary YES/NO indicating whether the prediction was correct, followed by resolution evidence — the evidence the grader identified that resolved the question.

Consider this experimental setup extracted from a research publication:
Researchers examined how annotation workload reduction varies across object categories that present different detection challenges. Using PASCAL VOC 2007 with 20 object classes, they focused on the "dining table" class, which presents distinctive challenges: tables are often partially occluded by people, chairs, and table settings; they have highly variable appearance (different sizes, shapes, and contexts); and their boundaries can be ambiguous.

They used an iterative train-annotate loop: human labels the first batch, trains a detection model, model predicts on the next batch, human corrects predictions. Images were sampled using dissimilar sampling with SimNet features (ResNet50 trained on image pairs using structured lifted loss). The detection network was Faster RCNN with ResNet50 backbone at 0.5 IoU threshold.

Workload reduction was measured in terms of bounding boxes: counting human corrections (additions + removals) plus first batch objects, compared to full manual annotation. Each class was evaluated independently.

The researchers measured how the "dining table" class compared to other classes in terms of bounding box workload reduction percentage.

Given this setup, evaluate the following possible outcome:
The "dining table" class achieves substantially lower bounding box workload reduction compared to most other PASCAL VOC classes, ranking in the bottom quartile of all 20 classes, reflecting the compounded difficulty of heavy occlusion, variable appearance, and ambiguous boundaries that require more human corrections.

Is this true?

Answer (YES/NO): YES